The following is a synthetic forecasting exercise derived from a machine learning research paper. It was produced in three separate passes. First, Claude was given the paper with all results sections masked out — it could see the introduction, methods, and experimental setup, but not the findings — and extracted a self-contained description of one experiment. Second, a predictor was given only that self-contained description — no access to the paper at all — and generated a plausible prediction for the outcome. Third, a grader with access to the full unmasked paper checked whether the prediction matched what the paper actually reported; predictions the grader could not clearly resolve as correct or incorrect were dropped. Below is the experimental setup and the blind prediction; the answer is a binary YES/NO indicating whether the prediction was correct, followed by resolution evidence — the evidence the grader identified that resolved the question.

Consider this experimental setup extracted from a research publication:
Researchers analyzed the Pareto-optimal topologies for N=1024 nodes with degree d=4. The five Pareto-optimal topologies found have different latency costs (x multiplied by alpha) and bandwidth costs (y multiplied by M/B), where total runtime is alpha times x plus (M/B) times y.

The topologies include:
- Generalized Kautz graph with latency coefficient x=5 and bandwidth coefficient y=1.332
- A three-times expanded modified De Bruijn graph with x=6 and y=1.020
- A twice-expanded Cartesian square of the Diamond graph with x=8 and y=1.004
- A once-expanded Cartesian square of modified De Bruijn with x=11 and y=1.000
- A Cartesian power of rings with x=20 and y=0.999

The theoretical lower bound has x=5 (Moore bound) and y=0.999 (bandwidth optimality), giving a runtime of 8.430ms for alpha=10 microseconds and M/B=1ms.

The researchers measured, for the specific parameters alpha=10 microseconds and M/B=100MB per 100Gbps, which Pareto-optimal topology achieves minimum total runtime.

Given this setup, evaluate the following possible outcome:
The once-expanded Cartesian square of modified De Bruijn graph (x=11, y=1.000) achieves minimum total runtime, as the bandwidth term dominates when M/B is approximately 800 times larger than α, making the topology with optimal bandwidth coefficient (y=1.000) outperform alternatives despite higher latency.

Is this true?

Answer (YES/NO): YES